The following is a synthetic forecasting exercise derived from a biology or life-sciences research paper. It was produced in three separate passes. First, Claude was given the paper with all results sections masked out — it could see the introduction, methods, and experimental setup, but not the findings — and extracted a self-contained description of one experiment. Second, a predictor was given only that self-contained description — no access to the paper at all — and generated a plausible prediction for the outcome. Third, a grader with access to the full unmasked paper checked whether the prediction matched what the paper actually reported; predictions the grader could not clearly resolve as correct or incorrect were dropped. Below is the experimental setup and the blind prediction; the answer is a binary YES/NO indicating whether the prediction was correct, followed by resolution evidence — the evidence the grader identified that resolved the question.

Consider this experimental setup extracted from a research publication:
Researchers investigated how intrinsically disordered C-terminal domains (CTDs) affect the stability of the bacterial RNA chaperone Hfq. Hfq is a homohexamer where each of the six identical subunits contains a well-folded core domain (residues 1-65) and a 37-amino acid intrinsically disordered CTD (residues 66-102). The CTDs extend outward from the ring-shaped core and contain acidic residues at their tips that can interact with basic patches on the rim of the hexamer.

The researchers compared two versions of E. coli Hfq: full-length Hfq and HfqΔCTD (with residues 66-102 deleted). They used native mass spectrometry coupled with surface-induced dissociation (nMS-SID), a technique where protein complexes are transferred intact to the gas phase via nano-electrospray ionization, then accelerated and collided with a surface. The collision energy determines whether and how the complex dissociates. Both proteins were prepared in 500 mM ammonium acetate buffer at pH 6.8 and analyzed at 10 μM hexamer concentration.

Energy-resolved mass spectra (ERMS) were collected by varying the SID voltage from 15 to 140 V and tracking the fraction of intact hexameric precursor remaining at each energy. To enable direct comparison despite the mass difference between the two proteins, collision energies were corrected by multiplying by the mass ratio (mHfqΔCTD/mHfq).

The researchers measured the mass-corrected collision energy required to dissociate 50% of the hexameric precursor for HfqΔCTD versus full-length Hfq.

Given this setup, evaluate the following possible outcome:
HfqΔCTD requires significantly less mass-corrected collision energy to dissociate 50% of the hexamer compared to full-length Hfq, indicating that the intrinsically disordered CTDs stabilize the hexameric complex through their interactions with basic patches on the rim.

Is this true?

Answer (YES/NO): YES